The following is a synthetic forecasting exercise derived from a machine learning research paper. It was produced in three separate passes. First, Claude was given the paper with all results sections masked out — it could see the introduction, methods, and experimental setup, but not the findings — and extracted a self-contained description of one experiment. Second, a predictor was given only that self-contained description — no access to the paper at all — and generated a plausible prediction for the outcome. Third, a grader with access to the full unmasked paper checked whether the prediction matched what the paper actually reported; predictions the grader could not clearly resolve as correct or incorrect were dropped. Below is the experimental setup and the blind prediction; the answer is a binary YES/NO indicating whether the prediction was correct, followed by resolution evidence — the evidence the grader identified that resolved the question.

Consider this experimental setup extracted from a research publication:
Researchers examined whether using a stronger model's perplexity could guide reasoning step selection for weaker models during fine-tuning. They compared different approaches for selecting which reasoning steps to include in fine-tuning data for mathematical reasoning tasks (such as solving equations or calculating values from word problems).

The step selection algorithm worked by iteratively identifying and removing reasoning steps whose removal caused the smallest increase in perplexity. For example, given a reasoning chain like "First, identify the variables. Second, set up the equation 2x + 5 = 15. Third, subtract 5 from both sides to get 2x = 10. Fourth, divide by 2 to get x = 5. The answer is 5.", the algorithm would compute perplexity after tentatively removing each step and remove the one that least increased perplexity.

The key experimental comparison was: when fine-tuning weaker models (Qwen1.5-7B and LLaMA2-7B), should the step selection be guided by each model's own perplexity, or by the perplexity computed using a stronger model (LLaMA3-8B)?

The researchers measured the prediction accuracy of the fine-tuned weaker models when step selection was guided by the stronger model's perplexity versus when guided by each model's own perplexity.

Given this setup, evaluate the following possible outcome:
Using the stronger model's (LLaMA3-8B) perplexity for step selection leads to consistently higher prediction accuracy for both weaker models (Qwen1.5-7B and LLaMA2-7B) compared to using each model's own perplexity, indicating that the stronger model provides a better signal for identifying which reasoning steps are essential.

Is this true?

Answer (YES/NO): YES